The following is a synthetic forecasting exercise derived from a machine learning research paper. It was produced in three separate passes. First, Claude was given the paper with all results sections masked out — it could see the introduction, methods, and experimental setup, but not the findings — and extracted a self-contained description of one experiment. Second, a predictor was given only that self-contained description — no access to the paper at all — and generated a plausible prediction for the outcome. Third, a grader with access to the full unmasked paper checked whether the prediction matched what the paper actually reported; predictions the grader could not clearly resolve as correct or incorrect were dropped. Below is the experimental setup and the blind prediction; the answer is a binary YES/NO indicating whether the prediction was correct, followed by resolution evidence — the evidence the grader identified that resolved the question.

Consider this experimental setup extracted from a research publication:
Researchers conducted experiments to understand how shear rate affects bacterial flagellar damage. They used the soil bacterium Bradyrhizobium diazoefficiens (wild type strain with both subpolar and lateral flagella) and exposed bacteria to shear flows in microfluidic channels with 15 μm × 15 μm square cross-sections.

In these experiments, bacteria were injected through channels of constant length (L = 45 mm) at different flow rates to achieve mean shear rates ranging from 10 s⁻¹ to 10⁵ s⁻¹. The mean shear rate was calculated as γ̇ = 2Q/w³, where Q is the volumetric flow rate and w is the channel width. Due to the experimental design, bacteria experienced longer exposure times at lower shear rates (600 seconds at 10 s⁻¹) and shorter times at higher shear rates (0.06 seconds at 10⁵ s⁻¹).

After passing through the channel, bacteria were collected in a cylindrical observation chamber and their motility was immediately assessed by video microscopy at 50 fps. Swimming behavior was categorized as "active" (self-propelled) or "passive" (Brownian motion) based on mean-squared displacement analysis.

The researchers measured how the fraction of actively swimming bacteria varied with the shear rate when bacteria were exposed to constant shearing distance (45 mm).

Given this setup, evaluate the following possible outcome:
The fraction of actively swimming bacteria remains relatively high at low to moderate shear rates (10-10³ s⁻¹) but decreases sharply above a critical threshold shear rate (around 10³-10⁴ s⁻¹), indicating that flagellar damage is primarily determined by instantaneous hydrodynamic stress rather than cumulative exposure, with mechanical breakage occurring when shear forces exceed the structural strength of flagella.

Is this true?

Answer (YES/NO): NO